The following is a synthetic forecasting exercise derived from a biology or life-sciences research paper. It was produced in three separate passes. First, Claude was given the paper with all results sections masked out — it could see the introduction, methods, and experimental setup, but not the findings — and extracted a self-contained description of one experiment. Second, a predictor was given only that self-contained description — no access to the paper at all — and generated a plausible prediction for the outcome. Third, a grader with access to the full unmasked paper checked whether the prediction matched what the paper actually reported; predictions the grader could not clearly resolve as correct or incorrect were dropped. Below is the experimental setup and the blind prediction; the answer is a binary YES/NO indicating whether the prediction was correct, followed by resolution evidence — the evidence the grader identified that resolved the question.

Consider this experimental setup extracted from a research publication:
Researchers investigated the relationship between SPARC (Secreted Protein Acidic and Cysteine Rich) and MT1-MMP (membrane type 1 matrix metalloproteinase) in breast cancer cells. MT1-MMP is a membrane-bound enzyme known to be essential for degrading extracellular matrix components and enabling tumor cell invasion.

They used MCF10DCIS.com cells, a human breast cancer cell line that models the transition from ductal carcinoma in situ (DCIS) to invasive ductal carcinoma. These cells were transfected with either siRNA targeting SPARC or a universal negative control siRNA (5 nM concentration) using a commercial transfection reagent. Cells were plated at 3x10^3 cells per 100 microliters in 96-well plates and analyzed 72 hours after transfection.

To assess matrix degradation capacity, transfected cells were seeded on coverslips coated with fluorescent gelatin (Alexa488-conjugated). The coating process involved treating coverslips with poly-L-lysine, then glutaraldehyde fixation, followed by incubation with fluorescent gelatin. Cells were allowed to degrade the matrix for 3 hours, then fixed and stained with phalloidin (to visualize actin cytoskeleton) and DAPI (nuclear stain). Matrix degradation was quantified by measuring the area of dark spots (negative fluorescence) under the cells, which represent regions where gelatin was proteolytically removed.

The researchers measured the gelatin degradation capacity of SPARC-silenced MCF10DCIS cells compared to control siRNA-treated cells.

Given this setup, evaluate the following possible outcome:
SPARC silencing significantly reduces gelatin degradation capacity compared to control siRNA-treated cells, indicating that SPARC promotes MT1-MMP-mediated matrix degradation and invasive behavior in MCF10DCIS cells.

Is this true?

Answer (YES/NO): YES